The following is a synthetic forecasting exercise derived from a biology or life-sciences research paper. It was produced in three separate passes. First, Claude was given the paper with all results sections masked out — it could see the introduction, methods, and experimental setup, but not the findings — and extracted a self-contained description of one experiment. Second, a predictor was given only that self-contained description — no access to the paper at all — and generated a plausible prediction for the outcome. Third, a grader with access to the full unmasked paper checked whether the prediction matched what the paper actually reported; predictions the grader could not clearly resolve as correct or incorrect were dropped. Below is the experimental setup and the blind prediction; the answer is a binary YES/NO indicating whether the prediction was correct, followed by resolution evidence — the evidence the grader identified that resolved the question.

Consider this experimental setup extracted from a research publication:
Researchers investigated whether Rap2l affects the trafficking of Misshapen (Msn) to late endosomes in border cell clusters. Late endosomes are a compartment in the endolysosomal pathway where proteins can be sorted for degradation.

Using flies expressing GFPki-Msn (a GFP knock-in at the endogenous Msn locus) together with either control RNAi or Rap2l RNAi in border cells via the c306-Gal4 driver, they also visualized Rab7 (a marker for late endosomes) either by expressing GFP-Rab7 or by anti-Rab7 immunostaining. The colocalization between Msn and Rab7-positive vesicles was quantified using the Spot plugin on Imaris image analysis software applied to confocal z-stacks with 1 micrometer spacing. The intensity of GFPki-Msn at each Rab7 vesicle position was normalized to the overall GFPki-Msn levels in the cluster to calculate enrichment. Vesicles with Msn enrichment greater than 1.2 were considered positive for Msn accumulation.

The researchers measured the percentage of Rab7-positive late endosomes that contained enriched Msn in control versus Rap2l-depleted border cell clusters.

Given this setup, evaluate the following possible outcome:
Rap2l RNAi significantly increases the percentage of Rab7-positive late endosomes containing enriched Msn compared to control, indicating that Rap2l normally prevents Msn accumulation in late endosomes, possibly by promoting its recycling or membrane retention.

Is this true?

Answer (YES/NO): NO